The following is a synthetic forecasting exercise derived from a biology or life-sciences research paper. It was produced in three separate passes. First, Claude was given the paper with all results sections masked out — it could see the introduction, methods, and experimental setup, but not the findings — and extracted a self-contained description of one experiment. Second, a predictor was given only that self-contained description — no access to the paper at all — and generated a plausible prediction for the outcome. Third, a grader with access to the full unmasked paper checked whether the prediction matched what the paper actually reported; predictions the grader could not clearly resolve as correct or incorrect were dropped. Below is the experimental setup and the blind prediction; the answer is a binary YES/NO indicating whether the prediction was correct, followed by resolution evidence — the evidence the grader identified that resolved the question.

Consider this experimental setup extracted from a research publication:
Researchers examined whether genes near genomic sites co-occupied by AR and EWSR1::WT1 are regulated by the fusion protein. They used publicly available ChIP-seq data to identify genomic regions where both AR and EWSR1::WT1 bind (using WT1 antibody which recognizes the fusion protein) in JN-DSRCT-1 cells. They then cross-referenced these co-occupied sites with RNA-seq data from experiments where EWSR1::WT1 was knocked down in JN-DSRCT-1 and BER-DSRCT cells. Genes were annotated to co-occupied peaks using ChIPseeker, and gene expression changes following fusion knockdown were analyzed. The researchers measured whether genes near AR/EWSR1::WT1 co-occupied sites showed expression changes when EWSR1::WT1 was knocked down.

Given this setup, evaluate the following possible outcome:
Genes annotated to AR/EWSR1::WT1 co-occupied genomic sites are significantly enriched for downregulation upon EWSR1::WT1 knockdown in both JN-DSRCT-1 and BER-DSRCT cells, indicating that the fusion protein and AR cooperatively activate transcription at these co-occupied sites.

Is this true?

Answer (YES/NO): YES